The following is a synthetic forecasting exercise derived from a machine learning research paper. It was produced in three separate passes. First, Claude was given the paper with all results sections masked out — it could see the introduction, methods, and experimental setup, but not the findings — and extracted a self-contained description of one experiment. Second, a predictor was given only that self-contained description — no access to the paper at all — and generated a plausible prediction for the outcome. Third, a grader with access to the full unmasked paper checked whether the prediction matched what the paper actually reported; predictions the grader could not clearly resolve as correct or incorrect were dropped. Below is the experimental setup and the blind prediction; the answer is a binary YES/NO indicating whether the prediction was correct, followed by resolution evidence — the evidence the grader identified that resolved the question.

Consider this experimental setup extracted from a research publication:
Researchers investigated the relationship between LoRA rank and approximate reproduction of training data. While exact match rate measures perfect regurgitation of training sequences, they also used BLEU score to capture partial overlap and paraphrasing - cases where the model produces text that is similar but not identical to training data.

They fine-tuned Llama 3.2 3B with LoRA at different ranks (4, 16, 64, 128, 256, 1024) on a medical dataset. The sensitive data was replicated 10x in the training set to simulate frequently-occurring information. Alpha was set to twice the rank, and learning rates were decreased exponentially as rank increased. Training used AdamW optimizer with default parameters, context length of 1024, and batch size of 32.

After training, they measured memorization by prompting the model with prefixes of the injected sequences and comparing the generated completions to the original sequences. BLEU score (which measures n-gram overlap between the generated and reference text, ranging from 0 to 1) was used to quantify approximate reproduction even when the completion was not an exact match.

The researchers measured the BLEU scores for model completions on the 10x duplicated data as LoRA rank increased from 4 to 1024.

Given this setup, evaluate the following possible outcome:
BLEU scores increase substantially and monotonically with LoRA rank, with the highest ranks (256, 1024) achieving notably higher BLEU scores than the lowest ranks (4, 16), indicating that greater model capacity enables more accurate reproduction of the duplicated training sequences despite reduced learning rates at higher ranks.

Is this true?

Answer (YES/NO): YES